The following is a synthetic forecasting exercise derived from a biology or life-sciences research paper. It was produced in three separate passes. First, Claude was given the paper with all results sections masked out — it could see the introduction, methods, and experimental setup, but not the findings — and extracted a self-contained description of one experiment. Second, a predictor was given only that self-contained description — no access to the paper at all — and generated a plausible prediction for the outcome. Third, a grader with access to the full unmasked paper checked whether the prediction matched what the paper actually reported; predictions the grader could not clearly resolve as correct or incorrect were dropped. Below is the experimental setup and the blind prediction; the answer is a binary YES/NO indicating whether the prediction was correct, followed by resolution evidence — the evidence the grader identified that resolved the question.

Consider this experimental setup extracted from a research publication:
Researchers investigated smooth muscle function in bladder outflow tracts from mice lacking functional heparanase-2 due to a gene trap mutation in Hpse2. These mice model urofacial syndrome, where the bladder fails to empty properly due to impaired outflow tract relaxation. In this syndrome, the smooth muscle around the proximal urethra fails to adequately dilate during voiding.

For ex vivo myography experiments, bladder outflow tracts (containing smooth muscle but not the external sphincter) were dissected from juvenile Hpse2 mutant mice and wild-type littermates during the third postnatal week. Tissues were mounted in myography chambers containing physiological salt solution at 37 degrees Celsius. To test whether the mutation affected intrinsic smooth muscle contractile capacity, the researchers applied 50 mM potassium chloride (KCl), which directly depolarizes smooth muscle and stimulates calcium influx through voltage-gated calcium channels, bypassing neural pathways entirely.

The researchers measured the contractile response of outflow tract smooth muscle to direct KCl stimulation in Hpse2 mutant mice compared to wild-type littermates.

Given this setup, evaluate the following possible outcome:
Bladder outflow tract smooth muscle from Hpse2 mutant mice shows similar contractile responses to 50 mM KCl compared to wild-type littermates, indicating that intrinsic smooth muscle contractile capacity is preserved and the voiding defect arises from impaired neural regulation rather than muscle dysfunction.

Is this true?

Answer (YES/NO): YES